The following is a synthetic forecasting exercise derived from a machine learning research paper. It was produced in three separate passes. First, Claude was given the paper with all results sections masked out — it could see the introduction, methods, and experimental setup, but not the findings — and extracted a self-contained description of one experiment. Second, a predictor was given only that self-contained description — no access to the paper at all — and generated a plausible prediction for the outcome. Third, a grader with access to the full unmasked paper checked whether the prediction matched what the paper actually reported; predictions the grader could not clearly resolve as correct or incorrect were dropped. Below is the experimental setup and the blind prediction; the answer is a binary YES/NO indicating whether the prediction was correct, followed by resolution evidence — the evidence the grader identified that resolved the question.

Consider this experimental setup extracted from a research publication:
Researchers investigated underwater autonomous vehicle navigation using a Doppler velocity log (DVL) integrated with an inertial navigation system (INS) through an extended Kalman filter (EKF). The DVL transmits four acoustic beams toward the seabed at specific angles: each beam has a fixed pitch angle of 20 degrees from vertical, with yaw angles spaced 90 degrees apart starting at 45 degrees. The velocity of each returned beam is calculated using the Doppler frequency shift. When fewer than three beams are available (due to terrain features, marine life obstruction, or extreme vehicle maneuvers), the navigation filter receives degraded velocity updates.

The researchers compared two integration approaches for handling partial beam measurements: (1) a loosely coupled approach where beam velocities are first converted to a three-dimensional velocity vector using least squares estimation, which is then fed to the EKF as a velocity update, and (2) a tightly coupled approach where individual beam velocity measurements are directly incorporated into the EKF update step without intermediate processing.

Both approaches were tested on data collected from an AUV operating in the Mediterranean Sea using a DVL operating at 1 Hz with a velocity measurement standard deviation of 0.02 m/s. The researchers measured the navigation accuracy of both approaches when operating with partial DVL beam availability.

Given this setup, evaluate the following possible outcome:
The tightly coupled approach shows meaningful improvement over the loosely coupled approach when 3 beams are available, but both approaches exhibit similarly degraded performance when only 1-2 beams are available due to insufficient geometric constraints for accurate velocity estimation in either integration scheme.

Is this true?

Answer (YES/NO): NO